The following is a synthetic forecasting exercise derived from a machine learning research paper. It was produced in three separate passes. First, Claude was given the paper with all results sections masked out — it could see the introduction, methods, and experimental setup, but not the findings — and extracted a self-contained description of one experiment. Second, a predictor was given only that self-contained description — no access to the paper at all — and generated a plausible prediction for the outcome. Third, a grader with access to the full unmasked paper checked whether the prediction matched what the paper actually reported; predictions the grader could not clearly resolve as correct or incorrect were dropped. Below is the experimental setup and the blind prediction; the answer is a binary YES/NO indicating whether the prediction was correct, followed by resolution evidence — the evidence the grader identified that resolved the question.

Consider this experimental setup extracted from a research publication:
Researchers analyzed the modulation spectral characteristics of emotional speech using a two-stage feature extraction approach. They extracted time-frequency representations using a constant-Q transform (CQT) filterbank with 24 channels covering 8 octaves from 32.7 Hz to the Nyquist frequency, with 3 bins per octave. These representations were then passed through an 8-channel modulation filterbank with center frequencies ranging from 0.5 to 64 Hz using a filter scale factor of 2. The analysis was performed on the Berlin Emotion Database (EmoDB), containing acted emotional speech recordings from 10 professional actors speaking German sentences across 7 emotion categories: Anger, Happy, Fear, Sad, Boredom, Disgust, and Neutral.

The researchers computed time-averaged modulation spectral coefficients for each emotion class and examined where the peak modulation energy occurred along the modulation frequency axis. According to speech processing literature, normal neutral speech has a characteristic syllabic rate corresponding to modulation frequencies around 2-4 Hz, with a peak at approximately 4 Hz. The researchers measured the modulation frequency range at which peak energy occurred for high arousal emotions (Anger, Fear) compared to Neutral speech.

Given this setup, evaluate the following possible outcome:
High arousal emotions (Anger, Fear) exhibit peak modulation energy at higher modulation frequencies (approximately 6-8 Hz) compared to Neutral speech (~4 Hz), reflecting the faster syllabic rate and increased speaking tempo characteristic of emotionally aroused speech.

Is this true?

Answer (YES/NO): NO